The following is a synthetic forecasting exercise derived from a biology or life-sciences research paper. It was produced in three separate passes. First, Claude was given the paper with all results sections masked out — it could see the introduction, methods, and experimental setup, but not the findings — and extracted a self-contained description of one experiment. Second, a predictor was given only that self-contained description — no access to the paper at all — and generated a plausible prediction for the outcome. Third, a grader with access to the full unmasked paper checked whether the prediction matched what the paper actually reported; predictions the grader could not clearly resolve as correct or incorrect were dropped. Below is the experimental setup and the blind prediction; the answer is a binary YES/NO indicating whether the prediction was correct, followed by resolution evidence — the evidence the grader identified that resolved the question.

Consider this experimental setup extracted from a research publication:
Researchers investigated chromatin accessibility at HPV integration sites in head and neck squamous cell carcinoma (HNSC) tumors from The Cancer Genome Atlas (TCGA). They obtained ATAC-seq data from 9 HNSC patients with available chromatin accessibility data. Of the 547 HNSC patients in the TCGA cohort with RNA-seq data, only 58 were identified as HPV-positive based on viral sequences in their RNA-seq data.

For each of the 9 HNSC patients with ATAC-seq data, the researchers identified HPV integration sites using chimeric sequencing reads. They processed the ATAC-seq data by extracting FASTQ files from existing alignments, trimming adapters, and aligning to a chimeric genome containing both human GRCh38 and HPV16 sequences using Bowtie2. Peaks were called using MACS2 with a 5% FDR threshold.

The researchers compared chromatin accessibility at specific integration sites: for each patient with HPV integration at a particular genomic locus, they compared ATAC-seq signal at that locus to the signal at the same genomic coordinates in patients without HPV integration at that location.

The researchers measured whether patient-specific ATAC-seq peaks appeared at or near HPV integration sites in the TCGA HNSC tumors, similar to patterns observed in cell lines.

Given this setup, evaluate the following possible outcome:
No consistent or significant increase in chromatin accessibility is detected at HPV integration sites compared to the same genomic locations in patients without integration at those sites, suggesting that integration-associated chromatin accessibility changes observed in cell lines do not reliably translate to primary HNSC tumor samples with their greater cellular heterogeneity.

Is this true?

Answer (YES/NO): NO